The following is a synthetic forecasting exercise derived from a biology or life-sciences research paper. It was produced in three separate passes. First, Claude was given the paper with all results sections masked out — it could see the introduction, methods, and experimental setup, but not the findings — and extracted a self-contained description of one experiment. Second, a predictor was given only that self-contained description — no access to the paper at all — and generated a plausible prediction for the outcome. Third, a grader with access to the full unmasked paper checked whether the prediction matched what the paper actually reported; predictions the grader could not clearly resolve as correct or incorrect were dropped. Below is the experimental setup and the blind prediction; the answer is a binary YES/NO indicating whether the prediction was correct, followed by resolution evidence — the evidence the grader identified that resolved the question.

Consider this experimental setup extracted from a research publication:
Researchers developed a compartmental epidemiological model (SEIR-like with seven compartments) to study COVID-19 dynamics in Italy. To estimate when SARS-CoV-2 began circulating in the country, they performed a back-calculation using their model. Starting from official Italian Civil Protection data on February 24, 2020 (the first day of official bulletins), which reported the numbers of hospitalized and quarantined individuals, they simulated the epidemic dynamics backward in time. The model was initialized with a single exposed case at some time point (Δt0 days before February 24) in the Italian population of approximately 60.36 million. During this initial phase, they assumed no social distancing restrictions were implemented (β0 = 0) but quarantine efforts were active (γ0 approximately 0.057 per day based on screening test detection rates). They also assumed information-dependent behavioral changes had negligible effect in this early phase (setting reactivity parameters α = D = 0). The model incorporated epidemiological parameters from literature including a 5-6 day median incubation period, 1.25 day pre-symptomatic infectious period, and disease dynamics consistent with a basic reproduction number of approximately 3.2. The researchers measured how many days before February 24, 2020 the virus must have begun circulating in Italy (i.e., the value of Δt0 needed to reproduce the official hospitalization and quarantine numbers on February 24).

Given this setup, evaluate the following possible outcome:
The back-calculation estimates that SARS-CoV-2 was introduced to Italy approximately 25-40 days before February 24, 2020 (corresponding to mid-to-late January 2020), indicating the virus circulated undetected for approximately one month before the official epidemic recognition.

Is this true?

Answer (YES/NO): YES